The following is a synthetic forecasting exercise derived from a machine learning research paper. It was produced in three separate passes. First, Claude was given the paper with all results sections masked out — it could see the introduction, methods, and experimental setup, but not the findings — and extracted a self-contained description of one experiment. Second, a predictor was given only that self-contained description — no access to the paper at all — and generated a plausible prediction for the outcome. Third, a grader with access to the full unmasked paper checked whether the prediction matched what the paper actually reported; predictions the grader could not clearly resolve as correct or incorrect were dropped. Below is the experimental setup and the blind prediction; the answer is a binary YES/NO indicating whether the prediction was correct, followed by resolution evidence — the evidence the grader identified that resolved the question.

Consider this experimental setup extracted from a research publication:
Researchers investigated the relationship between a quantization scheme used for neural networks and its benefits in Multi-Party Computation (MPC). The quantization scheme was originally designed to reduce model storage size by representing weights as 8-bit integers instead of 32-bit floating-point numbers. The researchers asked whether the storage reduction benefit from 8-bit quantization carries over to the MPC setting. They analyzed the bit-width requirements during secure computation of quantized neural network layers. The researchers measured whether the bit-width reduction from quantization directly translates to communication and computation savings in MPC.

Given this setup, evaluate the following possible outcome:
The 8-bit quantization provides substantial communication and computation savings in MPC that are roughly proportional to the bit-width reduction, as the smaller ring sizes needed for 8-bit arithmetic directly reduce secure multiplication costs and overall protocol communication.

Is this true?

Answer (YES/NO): NO